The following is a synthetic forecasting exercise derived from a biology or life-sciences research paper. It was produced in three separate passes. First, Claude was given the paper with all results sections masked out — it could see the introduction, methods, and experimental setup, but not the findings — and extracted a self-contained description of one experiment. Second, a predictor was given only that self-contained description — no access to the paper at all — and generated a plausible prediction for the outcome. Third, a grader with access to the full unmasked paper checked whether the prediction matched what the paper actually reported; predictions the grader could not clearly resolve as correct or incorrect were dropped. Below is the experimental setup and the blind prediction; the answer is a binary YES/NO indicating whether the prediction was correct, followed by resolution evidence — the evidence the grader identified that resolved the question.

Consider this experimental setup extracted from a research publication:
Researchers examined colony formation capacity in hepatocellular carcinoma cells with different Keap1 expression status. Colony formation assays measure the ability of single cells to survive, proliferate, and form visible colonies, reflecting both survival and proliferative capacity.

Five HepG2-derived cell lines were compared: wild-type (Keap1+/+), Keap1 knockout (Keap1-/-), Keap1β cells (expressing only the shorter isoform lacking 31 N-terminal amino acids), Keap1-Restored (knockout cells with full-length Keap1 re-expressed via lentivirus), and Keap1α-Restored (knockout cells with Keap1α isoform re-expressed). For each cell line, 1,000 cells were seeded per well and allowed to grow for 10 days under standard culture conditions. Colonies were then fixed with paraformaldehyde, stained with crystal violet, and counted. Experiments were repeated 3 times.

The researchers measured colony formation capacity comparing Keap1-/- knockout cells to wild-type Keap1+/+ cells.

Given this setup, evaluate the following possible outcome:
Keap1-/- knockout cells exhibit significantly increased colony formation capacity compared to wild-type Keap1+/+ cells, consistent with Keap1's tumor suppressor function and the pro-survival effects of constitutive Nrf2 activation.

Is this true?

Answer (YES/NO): NO